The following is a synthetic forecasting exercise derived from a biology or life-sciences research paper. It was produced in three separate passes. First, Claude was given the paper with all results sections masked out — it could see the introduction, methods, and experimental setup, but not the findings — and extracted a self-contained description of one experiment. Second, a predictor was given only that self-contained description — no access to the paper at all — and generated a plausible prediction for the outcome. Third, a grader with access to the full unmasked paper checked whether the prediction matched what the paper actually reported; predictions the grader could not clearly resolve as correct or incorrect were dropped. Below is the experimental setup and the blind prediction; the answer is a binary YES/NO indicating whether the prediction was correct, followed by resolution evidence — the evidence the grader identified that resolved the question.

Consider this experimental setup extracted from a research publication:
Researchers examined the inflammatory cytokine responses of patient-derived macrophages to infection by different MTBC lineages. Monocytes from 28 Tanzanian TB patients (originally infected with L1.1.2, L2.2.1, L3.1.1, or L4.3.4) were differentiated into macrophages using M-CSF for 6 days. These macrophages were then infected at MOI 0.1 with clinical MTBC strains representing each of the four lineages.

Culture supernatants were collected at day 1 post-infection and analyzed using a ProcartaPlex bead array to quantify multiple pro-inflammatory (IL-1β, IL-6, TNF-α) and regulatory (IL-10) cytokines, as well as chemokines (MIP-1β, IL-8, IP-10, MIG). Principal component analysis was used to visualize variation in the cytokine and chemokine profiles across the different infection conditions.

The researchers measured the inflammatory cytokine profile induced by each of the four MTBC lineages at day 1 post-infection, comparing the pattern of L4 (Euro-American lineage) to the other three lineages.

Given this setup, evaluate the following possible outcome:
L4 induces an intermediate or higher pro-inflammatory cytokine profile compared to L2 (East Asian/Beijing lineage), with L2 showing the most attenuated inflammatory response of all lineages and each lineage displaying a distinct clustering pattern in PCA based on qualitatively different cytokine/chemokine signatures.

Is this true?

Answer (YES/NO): NO